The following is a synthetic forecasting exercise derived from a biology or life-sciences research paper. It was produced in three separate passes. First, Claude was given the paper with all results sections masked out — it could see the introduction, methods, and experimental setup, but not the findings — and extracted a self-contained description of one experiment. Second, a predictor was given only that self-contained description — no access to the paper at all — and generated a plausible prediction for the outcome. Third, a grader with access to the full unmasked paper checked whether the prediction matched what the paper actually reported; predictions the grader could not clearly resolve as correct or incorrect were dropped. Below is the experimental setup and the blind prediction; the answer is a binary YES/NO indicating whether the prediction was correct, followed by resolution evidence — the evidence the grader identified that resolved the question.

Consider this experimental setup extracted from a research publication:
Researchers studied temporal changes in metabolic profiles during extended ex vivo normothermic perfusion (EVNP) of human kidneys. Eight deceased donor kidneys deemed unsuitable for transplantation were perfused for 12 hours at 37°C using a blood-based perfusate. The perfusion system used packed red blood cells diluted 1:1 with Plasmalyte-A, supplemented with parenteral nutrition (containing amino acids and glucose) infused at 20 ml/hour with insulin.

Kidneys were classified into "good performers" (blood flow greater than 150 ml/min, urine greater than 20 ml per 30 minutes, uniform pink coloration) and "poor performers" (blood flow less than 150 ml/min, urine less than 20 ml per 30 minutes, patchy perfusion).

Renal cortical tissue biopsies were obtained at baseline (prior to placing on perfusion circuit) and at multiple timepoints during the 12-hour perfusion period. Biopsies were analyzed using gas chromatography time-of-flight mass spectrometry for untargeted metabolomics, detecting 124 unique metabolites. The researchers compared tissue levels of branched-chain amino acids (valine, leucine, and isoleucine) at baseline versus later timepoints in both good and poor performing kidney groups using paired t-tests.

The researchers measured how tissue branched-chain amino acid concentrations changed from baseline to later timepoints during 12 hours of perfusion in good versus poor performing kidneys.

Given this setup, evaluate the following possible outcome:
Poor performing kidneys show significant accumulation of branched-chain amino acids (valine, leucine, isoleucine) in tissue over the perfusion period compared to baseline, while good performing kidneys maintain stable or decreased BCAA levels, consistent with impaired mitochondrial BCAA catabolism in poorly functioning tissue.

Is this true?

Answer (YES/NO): NO